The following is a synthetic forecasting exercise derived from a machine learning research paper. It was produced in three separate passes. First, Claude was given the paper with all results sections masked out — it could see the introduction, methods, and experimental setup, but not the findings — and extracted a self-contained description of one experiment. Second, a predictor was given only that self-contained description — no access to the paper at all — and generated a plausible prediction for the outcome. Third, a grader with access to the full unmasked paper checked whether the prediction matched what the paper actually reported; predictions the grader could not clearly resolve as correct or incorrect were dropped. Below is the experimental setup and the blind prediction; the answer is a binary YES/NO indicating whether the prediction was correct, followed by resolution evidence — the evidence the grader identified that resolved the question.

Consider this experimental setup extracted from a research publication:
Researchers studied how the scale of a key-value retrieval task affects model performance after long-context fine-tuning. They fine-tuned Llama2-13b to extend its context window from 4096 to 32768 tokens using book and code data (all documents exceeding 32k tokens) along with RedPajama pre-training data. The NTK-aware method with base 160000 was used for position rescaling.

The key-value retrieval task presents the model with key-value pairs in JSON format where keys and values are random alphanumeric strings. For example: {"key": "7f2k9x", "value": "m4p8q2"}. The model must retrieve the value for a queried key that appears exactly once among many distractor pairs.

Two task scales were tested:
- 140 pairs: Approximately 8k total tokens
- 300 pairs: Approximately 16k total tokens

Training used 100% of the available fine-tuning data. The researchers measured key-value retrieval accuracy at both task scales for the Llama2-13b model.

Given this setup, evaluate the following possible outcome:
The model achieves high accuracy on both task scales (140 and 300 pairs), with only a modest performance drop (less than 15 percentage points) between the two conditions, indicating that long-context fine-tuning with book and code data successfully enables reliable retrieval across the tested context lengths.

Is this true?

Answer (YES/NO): YES